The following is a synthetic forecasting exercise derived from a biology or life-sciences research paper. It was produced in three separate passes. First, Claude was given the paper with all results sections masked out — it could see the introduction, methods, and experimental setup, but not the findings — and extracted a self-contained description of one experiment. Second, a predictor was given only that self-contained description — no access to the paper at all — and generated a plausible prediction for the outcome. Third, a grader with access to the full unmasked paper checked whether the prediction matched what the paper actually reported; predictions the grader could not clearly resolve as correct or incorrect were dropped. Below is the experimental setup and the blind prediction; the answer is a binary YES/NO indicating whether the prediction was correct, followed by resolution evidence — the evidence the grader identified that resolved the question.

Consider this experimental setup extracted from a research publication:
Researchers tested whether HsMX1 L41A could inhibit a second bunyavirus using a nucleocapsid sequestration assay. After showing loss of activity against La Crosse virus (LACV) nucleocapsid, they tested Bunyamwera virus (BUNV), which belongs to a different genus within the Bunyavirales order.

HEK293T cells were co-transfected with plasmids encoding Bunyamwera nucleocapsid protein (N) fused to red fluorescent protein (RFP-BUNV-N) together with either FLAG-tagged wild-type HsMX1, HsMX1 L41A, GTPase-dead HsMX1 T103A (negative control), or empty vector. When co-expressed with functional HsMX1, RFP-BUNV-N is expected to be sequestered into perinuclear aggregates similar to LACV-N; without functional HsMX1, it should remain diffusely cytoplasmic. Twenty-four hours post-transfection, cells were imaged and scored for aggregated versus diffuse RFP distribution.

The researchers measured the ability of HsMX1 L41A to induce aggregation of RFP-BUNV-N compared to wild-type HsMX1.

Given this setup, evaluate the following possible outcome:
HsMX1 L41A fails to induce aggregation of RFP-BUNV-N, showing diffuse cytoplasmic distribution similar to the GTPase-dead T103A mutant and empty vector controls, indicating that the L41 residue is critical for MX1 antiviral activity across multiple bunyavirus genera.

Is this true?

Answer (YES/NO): NO